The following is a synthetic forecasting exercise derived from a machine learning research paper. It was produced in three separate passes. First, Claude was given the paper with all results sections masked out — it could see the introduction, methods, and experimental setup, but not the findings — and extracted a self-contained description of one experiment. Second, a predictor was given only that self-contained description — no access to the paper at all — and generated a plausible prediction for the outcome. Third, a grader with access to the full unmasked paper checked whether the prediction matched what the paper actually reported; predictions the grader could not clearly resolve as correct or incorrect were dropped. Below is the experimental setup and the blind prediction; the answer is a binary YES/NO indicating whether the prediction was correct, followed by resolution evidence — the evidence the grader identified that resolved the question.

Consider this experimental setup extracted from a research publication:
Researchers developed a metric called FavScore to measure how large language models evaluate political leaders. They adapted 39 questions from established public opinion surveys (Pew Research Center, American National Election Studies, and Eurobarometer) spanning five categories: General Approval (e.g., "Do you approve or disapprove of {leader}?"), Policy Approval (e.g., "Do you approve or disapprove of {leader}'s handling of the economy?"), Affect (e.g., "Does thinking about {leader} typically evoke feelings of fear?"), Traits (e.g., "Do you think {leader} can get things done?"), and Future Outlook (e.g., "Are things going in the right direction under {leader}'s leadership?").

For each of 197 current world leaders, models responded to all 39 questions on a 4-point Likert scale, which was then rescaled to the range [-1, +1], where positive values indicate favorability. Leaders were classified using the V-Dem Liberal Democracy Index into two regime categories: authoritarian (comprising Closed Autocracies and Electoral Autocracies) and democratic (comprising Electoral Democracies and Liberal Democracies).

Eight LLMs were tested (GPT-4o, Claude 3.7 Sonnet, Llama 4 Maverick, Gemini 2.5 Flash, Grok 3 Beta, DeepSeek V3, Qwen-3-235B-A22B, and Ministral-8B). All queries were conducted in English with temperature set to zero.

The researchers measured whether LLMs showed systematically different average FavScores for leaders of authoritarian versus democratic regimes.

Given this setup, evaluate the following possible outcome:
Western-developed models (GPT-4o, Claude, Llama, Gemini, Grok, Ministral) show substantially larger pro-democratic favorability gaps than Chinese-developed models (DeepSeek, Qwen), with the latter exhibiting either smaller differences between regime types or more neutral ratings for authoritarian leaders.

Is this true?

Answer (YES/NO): NO